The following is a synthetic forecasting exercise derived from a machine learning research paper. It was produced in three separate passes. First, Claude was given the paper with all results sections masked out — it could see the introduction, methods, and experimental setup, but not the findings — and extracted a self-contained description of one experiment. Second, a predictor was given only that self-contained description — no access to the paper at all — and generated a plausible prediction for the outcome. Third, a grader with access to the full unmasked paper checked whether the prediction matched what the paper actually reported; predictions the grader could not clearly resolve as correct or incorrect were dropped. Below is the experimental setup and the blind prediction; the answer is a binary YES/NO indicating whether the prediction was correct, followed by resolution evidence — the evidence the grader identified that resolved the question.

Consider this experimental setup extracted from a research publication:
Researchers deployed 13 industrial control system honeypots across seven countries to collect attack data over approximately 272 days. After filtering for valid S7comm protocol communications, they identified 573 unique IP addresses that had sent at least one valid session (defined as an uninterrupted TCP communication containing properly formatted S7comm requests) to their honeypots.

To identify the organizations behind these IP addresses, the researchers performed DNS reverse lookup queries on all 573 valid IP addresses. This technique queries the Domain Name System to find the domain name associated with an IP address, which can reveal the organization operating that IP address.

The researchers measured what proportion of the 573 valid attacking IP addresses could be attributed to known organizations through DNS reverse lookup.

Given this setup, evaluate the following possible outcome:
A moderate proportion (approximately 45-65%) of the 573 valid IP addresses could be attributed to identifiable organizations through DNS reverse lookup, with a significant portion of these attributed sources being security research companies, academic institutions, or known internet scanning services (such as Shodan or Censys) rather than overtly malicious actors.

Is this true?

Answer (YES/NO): NO